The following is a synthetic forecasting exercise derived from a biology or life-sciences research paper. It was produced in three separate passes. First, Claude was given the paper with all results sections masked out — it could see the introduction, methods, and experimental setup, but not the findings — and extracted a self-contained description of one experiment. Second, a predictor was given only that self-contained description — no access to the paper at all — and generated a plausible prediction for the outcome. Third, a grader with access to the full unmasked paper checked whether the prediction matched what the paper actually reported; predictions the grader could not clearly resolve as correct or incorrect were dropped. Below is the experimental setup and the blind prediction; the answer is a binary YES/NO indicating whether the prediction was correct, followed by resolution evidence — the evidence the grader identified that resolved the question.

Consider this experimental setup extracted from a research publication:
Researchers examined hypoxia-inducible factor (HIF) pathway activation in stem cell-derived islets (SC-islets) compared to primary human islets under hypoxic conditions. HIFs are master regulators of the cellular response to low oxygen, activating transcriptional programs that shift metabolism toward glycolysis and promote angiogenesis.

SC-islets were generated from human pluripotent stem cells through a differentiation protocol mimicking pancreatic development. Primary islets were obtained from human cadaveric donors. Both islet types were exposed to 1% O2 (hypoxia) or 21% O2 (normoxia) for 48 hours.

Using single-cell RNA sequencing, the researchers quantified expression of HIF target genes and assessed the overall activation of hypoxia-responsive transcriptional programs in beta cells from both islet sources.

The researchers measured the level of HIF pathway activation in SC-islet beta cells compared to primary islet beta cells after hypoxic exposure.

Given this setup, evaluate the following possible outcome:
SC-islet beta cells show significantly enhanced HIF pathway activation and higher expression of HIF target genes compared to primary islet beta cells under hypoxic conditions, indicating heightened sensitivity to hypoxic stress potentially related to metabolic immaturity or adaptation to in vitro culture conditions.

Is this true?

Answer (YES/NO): NO